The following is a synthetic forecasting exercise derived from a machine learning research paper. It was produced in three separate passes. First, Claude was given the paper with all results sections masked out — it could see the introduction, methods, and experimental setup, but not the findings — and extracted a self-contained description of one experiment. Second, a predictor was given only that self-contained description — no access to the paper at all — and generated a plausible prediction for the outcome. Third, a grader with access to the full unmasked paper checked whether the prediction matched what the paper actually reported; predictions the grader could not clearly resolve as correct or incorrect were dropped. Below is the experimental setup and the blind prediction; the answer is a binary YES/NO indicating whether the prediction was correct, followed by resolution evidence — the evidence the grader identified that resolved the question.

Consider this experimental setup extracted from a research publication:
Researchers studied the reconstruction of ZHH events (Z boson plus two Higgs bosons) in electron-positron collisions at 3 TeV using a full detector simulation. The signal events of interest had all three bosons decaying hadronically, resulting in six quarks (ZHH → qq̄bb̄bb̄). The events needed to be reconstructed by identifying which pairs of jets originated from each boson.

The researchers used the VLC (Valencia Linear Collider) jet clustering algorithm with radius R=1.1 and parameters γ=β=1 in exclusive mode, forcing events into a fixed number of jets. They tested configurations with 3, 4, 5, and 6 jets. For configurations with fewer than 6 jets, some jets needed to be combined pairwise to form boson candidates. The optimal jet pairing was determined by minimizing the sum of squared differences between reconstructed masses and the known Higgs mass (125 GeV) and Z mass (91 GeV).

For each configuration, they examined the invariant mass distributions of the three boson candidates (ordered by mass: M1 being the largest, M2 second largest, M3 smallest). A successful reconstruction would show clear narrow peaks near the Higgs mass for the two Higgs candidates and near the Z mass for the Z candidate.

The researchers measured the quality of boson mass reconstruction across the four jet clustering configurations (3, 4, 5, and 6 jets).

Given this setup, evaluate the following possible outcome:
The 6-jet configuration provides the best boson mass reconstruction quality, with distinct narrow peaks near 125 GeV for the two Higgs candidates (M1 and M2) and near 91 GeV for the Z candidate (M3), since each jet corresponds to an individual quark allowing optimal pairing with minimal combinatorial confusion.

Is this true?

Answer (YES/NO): YES